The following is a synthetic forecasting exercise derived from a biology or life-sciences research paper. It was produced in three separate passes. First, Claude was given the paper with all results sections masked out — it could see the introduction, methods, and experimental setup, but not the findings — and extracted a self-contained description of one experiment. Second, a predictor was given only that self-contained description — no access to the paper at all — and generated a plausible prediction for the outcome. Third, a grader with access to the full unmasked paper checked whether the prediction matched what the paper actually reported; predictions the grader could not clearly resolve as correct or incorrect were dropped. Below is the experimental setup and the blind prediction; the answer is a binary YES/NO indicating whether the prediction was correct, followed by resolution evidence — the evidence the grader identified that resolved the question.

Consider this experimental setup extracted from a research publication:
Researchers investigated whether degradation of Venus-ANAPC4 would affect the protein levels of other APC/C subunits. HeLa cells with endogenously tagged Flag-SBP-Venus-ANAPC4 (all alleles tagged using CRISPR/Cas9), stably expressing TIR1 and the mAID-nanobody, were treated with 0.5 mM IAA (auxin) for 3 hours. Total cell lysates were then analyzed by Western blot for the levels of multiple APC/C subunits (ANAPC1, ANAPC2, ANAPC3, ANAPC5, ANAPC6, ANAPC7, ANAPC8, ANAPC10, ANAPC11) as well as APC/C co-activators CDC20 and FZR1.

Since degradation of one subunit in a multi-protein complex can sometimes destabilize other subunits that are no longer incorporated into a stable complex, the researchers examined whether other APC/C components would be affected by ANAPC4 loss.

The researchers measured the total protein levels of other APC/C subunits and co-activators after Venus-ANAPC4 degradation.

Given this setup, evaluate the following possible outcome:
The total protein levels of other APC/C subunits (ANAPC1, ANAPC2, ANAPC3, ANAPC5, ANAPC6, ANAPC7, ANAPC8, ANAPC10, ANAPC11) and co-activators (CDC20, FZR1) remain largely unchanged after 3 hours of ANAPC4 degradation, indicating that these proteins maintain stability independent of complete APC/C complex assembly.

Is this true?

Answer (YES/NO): NO